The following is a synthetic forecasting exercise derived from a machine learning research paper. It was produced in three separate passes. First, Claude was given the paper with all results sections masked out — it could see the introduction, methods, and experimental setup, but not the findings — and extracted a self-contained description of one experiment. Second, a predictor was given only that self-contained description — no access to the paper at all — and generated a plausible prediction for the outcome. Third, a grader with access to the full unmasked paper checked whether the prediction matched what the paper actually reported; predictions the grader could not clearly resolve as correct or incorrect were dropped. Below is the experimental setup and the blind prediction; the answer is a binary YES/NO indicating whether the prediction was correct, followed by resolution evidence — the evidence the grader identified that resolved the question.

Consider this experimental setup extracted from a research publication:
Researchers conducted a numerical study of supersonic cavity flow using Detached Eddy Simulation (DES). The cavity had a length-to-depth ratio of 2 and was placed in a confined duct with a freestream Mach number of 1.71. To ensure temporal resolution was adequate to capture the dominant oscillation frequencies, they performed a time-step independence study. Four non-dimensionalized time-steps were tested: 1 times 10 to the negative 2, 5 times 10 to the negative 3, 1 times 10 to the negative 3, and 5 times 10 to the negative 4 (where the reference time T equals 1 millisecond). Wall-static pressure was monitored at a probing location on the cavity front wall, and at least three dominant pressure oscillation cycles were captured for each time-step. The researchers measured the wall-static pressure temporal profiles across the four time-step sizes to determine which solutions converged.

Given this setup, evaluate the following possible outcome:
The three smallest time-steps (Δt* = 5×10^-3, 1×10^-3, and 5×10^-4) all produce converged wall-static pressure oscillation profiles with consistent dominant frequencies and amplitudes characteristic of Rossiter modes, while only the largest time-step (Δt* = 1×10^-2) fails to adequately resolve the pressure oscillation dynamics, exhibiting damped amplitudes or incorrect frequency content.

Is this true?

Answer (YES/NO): NO